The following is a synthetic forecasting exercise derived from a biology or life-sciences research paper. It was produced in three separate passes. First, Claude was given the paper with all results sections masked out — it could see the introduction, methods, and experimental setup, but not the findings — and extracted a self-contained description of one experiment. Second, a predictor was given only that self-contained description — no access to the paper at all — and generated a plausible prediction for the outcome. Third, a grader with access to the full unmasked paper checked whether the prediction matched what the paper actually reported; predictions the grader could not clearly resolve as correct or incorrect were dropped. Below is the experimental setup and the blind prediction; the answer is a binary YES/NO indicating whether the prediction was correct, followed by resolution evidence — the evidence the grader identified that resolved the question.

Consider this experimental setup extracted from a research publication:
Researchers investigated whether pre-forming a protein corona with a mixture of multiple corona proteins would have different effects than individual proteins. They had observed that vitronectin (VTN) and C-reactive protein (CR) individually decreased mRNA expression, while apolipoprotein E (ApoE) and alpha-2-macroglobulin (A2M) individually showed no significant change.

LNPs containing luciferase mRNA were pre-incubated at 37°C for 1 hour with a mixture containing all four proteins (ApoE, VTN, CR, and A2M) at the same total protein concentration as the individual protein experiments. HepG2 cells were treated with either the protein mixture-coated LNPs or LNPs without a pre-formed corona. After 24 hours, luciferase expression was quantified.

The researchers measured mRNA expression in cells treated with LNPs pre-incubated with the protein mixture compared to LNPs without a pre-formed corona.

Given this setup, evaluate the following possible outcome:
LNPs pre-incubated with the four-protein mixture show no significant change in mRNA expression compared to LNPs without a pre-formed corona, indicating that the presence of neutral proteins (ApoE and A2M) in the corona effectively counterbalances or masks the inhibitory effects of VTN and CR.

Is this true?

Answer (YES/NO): YES